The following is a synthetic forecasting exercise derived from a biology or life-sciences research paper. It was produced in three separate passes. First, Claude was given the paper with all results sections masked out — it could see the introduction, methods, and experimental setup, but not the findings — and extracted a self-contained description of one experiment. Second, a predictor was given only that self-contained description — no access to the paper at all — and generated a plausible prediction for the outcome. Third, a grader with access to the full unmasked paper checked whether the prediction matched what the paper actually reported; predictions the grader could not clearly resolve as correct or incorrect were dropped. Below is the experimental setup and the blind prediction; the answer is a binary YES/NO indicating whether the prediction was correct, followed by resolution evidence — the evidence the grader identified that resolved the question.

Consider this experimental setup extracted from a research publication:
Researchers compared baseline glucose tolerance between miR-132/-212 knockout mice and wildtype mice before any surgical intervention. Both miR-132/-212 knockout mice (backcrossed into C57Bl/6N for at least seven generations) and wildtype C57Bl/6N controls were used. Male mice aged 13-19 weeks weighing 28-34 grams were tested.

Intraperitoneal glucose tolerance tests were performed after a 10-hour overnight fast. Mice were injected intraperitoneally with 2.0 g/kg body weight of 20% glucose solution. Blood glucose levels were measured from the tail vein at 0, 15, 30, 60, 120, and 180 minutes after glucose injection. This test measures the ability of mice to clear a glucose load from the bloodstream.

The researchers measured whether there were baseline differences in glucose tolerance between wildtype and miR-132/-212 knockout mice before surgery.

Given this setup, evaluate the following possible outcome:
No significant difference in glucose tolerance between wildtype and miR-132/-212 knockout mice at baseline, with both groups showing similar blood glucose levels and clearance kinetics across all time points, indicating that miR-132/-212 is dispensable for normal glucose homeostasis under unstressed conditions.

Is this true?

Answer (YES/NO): YES